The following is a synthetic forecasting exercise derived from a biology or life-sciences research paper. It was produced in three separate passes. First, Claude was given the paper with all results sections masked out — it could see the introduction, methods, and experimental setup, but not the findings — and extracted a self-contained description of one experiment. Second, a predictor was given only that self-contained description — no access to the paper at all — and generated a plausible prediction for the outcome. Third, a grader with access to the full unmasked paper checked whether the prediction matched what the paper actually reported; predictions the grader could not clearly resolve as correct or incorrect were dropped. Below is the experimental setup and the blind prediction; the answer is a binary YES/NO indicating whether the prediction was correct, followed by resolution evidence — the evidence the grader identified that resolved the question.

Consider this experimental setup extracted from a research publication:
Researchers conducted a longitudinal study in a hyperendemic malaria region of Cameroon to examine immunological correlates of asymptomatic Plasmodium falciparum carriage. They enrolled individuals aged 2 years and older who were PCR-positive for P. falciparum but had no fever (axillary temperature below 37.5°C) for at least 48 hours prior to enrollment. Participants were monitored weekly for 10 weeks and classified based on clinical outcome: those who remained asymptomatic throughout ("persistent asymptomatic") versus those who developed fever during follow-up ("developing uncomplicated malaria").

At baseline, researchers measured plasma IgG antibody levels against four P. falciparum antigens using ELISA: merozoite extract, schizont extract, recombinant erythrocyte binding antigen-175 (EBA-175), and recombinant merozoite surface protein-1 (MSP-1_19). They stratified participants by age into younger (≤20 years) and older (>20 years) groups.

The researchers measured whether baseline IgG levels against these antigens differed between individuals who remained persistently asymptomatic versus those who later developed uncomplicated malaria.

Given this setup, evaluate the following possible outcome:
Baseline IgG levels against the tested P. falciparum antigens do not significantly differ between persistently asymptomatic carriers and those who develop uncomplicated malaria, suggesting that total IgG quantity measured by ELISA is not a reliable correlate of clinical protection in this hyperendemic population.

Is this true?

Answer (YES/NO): YES